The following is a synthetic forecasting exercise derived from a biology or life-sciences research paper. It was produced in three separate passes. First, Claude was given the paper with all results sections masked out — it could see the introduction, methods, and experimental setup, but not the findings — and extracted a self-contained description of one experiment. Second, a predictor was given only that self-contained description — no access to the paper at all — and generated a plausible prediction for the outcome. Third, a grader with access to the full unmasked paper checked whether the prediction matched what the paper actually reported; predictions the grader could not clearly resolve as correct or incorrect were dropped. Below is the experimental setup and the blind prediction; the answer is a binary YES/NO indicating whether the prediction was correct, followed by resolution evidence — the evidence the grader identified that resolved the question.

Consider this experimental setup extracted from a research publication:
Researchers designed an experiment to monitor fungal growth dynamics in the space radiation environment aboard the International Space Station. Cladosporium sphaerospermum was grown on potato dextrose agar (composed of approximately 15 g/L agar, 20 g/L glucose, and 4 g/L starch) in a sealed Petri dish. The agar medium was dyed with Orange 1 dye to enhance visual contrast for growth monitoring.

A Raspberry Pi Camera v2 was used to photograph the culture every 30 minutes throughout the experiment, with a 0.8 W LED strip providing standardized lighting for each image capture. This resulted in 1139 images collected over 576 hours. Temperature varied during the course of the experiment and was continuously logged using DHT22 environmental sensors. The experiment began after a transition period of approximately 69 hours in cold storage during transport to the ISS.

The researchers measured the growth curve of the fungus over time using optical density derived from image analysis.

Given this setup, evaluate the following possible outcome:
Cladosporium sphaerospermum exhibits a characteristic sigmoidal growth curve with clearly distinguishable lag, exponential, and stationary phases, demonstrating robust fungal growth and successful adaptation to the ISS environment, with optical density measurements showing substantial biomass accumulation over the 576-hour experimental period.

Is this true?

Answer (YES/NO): YES